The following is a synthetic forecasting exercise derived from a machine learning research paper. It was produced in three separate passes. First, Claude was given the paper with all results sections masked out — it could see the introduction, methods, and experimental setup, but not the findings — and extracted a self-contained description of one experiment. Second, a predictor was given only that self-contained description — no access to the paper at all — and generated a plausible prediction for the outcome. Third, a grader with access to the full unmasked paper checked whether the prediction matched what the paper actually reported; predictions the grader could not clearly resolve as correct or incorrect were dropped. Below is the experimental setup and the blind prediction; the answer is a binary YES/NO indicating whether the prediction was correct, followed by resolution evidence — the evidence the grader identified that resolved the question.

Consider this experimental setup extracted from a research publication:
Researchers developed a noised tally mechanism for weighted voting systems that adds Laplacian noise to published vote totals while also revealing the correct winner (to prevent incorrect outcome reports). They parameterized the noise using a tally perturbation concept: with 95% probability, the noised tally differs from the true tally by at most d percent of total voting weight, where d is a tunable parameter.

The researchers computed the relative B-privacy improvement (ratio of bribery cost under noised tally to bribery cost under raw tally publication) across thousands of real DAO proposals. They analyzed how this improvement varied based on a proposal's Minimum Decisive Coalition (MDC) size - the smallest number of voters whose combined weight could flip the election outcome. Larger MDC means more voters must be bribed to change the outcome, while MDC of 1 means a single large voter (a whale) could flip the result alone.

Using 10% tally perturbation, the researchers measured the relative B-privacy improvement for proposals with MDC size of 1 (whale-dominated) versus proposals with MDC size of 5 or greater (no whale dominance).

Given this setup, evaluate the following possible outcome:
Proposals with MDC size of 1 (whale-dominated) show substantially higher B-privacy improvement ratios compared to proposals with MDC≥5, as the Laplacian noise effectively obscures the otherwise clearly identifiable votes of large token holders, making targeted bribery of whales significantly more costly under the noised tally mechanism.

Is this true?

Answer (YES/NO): NO